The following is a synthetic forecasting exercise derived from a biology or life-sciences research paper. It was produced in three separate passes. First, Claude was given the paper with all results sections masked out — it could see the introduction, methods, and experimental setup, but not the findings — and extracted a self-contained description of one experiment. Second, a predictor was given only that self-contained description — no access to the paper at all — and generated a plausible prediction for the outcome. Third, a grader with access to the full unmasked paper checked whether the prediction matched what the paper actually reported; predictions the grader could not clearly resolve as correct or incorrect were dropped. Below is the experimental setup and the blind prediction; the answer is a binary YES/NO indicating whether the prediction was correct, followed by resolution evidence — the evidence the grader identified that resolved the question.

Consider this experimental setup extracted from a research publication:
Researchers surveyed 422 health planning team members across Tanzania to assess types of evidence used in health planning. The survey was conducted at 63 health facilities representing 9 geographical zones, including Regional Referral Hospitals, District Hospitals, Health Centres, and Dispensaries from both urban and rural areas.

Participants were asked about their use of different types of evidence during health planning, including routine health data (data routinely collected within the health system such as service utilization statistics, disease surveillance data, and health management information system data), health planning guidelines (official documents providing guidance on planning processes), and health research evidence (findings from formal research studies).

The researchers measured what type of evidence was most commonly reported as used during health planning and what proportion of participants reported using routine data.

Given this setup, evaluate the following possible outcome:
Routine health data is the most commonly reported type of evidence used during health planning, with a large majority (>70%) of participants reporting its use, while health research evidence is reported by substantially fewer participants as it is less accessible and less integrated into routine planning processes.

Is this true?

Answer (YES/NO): YES